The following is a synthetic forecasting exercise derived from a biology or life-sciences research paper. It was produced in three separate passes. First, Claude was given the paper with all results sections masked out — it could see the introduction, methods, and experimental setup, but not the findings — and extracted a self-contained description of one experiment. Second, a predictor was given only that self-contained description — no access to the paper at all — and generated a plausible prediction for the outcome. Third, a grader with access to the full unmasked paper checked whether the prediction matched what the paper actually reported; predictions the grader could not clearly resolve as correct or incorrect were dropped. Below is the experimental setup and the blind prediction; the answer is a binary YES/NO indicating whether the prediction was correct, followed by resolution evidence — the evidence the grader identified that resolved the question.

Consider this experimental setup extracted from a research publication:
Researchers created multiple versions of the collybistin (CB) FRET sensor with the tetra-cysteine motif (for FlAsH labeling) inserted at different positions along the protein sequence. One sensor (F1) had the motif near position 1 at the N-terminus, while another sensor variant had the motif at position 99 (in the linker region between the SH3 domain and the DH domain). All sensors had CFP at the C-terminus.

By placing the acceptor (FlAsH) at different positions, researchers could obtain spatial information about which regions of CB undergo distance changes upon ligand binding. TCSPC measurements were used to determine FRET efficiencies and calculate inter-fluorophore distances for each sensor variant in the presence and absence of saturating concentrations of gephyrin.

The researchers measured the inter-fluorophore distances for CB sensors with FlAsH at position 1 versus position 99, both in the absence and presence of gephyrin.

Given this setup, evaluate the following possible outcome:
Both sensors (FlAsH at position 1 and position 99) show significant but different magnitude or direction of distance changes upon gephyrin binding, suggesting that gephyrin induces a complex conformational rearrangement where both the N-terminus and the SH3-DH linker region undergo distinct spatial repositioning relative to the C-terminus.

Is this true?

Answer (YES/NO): NO